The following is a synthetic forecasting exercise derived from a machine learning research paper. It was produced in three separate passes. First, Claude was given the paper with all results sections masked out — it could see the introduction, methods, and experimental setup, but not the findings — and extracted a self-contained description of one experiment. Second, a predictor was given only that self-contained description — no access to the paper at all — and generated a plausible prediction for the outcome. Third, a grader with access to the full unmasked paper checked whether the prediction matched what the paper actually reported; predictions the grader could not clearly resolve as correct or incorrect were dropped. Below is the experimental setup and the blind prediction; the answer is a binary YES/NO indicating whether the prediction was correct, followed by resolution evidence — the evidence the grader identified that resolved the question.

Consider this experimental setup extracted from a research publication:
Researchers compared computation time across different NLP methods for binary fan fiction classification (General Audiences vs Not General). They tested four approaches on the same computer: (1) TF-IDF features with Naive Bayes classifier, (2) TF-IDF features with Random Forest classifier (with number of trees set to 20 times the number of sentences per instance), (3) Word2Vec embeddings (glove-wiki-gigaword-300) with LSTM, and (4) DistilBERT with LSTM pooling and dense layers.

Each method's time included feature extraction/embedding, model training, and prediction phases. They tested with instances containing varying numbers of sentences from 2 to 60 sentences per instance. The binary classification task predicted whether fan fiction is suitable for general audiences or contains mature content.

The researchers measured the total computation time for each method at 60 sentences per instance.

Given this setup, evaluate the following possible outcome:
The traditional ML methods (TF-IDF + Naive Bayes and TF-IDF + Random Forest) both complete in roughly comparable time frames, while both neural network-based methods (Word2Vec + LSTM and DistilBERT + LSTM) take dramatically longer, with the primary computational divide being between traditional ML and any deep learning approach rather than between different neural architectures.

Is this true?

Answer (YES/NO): NO